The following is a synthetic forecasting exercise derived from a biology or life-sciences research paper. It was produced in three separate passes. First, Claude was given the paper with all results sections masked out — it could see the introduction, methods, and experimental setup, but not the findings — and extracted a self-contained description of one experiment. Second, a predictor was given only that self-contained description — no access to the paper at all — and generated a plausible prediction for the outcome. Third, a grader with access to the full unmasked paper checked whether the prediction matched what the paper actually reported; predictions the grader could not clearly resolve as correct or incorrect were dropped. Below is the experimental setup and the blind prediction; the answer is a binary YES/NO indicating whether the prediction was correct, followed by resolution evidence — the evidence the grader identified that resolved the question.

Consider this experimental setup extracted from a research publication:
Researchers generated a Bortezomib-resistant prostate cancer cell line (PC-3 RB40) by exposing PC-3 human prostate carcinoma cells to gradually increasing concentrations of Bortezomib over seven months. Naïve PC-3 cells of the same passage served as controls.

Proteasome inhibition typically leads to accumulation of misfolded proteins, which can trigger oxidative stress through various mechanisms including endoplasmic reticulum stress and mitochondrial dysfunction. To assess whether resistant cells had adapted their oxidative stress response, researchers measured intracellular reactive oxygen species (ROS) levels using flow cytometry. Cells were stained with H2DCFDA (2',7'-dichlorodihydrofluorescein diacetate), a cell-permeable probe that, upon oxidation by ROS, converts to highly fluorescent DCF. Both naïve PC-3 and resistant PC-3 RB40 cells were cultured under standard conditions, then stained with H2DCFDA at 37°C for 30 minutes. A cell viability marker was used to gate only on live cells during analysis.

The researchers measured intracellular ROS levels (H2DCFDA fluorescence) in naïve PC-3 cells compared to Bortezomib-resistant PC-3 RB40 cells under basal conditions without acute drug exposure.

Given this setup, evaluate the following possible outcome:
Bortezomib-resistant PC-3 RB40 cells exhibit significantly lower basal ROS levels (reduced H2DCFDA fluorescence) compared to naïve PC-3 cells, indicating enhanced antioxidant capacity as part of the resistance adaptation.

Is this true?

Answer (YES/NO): YES